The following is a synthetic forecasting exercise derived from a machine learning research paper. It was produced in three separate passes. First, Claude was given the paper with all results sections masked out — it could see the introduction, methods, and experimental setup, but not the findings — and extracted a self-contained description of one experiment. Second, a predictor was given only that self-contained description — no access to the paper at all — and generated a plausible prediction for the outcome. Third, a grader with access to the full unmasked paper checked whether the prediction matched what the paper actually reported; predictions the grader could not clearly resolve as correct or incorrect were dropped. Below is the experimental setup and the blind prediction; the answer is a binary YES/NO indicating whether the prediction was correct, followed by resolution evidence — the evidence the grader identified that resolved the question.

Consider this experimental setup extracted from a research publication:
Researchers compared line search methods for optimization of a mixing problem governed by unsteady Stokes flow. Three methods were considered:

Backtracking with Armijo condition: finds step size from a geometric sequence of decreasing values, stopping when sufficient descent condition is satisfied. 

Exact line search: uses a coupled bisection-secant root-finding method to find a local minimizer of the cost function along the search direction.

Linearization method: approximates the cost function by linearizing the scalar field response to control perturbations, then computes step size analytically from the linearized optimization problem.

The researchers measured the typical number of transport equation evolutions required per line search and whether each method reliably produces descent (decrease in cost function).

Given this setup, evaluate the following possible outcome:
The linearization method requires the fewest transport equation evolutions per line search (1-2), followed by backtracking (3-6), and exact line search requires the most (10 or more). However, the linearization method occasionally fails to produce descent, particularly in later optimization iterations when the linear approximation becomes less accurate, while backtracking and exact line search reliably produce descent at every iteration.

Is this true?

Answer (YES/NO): NO